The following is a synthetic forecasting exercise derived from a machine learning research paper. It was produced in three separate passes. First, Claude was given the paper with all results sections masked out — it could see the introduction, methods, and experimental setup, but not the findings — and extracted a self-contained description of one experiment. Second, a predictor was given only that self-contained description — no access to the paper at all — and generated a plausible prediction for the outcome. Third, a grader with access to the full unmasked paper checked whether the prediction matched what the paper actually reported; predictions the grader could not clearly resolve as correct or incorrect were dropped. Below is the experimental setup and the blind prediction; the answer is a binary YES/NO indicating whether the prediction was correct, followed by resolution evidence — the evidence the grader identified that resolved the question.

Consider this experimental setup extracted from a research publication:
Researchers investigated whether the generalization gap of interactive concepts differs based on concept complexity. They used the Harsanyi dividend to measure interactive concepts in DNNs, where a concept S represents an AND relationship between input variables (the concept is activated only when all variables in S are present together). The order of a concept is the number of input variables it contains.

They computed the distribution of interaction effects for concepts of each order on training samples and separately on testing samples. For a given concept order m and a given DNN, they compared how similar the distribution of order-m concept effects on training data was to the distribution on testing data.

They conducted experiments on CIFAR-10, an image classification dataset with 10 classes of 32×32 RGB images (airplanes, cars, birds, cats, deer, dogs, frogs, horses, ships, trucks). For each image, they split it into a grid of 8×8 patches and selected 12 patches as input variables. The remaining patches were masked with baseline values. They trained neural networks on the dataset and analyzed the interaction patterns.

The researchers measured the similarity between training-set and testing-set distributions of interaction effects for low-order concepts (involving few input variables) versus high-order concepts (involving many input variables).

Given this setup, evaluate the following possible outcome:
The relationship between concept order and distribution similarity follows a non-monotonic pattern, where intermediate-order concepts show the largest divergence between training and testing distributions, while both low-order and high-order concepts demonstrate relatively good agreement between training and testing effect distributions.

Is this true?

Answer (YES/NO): NO